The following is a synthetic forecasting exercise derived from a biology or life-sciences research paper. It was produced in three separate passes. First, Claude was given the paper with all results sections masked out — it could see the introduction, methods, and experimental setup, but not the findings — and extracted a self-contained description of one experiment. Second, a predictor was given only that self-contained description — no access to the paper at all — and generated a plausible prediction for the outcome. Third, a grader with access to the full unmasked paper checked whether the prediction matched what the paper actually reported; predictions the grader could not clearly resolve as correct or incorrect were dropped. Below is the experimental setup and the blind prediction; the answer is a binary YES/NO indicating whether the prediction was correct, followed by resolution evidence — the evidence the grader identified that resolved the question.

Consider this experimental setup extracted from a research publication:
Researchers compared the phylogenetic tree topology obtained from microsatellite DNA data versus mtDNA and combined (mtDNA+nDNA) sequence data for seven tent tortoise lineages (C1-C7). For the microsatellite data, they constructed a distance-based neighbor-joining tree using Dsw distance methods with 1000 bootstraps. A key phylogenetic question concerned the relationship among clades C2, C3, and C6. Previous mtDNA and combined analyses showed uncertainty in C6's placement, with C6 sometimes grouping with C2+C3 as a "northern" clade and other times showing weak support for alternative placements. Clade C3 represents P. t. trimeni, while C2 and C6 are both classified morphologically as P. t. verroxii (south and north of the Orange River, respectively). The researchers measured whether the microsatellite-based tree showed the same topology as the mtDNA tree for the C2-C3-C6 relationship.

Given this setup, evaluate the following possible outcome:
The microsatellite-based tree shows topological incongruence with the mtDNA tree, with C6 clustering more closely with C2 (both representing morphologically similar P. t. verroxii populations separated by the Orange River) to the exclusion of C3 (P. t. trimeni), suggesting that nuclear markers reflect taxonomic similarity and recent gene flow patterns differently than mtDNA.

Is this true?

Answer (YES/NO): YES